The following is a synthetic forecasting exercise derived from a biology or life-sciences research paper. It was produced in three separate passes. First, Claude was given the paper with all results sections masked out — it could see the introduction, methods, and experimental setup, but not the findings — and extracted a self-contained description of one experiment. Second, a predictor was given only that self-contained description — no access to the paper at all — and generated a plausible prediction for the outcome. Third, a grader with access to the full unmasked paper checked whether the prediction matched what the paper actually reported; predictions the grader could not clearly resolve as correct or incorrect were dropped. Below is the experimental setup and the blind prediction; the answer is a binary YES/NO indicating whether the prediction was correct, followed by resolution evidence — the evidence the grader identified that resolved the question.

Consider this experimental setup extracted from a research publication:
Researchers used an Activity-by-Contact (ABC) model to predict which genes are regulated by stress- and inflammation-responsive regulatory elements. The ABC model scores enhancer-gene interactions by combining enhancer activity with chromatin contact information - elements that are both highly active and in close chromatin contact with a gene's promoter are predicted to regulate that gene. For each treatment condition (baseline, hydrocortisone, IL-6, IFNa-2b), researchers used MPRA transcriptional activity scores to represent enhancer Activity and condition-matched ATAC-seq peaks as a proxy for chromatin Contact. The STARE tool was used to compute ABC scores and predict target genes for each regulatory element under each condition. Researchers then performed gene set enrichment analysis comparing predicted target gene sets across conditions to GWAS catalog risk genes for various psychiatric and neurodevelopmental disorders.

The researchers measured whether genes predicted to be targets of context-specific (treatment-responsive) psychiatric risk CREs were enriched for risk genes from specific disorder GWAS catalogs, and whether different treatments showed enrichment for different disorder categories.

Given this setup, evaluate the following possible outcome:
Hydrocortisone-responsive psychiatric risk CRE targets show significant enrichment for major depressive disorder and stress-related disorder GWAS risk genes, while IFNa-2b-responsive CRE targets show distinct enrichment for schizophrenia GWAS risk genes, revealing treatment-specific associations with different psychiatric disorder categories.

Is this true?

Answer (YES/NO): NO